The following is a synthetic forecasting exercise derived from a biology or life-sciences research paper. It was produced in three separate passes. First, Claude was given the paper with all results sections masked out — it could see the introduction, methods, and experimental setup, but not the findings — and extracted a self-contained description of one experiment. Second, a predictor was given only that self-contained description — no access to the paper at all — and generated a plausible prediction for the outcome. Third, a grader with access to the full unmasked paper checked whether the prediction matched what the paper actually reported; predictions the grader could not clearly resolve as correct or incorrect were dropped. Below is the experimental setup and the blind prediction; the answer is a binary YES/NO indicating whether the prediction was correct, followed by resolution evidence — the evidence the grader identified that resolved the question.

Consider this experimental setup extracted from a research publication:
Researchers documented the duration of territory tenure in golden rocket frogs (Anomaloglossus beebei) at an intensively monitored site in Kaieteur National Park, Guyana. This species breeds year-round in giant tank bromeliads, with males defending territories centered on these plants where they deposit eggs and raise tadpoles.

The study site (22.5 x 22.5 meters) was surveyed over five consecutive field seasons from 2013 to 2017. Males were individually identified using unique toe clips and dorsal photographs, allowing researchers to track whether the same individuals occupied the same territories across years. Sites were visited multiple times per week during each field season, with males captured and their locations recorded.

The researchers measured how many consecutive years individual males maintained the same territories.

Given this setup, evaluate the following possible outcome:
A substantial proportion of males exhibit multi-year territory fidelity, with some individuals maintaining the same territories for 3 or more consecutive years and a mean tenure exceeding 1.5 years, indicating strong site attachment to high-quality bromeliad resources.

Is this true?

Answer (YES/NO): NO